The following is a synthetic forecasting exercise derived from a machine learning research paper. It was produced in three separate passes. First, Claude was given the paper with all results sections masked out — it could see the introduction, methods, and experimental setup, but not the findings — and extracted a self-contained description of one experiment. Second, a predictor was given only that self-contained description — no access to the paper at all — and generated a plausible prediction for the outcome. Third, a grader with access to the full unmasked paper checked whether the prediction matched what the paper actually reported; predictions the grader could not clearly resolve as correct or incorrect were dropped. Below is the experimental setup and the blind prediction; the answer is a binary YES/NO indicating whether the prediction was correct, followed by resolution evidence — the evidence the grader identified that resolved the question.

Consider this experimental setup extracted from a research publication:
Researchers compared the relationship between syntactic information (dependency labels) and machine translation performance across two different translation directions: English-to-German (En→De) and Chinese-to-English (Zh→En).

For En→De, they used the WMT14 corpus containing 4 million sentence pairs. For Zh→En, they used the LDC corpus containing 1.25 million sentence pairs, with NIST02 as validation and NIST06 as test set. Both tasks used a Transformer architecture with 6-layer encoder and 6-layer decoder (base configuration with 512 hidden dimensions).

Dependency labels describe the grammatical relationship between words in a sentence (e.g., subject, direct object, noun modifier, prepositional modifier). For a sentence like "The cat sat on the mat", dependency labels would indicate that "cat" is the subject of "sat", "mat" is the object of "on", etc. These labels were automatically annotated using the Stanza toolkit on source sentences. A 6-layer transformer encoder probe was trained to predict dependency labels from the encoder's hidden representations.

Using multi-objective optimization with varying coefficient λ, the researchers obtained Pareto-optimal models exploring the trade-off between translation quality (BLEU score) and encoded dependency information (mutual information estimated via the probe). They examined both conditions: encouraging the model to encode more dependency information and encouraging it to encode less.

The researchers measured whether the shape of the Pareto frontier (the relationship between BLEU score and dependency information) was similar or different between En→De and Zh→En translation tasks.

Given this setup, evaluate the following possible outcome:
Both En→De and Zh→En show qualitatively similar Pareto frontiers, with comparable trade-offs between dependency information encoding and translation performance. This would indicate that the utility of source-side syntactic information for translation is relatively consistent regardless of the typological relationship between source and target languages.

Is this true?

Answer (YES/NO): YES